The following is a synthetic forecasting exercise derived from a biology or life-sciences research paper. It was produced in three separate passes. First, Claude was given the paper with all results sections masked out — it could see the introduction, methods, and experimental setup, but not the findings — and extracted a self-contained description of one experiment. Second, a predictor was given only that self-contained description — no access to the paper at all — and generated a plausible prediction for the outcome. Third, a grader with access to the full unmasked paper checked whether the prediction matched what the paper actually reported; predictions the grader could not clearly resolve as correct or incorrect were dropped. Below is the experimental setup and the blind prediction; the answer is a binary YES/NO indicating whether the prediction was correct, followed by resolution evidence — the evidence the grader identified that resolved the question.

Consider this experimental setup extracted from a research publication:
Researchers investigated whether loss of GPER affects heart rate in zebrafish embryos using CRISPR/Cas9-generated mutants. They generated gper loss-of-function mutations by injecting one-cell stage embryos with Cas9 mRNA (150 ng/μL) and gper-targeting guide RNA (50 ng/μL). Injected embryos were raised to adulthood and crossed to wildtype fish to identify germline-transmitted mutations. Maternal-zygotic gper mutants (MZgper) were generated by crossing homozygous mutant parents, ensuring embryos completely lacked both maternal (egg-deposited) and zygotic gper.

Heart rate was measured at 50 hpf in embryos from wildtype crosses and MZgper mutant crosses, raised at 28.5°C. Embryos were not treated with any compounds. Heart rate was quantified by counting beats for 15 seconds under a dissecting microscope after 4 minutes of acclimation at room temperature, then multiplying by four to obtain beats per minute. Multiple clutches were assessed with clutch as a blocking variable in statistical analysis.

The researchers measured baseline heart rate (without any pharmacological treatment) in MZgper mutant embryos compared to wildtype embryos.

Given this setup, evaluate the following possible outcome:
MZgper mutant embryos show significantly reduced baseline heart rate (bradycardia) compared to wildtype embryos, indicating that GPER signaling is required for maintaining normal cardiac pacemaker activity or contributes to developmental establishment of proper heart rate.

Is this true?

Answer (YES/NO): YES